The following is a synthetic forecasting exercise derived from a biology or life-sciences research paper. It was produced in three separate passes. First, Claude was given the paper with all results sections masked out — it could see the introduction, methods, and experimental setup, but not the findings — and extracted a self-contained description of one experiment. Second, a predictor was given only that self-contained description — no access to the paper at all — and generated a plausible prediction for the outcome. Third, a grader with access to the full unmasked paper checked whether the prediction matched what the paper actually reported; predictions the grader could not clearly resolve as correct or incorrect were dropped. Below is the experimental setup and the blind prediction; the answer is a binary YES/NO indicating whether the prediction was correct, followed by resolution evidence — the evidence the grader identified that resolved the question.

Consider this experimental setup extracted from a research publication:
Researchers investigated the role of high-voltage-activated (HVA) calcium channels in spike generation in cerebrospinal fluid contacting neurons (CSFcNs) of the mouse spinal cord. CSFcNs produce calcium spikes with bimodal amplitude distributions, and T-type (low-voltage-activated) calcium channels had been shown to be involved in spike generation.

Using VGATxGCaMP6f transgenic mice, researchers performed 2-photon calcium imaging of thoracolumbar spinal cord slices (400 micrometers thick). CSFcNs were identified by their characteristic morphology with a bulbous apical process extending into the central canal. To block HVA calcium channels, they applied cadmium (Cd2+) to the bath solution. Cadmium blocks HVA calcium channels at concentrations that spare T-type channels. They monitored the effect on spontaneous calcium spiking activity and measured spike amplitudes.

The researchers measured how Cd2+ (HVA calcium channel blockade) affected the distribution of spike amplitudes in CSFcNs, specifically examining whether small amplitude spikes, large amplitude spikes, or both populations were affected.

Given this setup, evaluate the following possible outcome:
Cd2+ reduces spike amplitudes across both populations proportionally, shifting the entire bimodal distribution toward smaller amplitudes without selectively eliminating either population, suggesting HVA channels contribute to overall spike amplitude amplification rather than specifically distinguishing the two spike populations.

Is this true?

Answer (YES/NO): NO